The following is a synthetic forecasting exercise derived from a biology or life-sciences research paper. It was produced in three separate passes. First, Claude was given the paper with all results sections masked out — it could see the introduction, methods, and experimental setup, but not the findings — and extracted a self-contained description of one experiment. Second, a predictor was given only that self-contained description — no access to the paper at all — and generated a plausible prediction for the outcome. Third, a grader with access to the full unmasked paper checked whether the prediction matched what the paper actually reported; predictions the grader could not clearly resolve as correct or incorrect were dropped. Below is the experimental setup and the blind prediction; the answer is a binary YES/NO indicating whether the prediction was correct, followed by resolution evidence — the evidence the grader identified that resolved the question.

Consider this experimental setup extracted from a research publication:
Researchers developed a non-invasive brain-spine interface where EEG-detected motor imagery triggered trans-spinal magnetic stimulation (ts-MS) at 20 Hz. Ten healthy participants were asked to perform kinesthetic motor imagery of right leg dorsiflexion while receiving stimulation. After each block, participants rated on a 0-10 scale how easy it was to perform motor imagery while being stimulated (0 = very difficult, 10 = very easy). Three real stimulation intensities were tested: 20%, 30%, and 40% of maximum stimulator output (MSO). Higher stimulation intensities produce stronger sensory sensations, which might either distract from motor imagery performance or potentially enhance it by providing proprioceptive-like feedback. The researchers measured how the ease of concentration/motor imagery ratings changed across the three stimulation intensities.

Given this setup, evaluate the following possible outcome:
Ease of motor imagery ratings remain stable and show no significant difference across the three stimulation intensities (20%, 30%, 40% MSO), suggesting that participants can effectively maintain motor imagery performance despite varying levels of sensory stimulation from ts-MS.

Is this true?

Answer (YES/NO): NO